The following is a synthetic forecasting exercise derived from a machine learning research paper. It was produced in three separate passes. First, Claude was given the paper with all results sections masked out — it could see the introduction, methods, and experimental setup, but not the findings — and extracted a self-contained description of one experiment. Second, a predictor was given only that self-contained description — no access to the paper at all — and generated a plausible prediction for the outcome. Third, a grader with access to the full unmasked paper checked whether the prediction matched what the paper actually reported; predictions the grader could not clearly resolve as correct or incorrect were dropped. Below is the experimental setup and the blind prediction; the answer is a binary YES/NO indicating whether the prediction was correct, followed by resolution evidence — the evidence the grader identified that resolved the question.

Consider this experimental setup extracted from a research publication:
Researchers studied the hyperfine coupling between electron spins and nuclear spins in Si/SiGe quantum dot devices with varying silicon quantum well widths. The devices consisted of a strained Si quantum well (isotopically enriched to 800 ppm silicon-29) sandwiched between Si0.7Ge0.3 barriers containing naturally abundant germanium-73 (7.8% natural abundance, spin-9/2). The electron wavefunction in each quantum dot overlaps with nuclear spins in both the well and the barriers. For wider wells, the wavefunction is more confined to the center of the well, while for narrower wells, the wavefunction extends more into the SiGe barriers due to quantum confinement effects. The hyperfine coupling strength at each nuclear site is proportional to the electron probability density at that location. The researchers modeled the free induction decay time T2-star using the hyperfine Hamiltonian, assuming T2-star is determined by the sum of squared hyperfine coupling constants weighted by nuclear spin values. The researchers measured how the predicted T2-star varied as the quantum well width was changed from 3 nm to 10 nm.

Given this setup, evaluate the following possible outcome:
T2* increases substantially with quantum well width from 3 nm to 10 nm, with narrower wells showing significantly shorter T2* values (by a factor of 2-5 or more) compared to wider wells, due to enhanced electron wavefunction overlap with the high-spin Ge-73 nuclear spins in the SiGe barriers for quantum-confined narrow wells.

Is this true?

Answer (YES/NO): NO